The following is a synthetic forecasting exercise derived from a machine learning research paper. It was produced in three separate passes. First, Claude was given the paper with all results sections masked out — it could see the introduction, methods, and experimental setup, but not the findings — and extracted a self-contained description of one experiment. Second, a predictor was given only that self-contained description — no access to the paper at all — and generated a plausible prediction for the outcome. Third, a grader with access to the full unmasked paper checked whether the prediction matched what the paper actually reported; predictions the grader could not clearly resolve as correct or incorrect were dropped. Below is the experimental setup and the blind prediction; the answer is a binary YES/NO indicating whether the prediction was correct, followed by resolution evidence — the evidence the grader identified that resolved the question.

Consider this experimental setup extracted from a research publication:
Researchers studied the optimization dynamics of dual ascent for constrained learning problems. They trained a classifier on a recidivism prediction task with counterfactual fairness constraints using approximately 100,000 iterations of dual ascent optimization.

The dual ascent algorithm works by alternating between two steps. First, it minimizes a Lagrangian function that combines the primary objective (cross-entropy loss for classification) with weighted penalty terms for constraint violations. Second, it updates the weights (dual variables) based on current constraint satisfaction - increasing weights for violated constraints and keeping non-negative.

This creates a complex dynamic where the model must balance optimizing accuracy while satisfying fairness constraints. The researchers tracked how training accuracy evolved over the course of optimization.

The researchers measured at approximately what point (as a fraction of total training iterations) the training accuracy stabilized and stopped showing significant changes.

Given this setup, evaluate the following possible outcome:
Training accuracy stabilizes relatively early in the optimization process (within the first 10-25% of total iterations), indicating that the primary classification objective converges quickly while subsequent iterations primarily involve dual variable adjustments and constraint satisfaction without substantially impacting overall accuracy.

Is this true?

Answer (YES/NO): NO